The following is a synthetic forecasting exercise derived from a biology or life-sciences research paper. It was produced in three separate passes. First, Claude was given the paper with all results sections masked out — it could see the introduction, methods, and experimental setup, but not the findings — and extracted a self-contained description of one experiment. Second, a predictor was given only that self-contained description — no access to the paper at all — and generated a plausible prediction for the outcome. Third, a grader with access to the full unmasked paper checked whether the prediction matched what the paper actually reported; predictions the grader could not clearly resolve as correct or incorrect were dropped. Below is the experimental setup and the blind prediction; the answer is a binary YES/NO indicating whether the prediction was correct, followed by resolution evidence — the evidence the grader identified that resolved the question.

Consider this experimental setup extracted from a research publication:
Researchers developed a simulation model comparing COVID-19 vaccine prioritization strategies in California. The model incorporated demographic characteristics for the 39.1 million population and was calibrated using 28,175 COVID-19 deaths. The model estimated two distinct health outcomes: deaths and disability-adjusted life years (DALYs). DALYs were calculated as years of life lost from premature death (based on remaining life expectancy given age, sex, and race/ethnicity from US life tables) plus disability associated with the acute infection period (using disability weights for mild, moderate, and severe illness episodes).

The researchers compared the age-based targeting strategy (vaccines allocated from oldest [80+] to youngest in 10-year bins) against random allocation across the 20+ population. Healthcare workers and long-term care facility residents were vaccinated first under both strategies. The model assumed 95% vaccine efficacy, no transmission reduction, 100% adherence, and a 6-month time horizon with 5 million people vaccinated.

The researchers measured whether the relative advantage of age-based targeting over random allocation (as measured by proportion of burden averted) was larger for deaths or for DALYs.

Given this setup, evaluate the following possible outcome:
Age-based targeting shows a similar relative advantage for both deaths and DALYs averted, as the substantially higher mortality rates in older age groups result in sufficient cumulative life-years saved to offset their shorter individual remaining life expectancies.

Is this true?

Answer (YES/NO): NO